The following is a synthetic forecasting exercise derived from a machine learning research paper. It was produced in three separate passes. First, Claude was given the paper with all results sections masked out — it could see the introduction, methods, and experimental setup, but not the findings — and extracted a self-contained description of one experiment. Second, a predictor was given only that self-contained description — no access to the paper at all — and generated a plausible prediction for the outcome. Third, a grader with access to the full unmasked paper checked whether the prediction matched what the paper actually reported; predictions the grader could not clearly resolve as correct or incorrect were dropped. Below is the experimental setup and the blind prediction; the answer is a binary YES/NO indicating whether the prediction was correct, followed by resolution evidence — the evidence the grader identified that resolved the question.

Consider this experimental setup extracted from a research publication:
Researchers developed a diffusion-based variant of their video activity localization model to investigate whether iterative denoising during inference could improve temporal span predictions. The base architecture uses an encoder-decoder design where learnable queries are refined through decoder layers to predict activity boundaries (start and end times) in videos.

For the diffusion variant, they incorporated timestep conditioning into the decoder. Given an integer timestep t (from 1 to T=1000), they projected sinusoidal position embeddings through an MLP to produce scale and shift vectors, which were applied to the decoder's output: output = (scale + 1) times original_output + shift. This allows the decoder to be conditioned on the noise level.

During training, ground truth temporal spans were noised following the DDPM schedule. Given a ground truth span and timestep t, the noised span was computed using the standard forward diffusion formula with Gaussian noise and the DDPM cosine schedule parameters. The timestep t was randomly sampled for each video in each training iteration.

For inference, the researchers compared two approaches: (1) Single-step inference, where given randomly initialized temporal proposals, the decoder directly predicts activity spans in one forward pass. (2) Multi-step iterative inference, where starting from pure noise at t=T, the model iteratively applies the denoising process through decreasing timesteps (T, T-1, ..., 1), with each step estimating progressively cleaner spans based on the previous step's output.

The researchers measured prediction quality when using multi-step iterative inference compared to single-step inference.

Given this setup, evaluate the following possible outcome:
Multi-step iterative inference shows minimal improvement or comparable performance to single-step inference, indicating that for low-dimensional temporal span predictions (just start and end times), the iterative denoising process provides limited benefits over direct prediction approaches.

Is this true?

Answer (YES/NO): NO